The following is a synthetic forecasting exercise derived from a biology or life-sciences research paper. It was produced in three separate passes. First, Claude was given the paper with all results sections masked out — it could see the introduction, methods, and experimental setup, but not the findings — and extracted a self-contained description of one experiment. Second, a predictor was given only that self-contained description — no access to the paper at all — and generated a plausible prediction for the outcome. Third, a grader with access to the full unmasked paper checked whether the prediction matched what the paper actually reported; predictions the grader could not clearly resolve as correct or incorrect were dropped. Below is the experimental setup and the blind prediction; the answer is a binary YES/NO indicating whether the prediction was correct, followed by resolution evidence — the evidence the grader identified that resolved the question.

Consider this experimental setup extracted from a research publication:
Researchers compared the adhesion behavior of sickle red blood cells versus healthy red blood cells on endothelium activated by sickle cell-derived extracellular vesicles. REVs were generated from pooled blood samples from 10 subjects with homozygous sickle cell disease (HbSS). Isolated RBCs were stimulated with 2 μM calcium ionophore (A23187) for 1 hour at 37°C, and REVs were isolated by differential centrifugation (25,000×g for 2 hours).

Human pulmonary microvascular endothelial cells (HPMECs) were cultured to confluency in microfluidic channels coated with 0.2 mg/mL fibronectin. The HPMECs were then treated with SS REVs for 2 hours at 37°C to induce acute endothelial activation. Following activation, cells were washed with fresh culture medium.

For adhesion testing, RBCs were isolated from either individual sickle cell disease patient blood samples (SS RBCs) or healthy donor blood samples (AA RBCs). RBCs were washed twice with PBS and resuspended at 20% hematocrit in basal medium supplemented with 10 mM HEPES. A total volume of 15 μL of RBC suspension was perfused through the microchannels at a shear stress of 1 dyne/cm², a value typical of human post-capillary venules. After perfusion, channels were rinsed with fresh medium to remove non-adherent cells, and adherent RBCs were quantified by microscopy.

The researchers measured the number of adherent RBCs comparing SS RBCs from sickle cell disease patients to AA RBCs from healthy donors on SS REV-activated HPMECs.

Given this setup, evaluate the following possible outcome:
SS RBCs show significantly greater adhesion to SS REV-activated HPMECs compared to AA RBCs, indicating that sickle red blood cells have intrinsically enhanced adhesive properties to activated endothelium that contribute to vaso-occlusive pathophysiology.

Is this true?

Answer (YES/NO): YES